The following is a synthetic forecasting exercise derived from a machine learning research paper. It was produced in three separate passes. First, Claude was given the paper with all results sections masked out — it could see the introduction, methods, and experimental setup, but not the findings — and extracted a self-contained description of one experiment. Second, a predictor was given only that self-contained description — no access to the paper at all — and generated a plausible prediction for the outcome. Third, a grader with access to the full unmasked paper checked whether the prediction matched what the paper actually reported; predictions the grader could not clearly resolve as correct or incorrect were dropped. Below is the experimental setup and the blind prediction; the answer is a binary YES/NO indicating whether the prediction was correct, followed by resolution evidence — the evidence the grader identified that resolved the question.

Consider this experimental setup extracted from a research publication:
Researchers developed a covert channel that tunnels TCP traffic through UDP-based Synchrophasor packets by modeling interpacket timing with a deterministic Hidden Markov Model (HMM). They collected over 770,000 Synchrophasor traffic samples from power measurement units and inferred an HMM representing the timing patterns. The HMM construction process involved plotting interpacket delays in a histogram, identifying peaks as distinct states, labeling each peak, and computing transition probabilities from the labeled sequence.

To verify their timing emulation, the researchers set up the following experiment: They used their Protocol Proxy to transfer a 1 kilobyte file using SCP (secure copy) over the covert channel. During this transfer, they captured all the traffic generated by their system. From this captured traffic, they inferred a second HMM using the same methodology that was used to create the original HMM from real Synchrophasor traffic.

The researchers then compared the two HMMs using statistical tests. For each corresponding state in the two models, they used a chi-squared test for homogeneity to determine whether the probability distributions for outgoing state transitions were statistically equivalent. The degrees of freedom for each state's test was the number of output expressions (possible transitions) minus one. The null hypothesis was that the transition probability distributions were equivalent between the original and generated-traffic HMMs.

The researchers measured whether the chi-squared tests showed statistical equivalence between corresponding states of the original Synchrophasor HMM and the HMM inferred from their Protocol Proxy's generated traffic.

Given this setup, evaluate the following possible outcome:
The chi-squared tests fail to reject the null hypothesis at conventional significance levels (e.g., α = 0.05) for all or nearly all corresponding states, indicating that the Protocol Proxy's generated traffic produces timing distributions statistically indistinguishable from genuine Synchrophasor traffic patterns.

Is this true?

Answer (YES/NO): YES